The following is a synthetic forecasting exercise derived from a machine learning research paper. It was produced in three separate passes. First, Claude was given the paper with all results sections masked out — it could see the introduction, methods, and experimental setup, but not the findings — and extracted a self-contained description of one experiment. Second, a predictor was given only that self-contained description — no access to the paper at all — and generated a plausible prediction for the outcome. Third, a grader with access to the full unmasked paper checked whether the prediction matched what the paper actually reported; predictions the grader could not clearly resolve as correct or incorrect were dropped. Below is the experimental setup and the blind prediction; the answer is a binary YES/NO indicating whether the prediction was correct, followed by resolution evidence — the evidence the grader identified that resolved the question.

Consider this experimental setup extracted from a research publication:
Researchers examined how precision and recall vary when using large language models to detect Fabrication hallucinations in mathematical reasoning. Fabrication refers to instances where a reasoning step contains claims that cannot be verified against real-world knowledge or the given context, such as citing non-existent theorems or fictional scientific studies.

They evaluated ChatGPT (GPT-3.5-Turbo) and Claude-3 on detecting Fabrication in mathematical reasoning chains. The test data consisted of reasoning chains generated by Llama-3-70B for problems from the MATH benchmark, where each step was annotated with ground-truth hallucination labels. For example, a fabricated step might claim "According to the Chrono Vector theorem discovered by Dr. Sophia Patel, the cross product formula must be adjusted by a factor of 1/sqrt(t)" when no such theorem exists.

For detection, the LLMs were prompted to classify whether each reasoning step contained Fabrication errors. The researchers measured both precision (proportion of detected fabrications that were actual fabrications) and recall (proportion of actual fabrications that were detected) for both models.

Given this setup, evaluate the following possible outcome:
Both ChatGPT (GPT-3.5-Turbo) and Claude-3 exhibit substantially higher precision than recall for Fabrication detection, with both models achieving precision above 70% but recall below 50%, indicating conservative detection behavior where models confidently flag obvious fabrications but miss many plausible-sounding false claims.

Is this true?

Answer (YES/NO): NO